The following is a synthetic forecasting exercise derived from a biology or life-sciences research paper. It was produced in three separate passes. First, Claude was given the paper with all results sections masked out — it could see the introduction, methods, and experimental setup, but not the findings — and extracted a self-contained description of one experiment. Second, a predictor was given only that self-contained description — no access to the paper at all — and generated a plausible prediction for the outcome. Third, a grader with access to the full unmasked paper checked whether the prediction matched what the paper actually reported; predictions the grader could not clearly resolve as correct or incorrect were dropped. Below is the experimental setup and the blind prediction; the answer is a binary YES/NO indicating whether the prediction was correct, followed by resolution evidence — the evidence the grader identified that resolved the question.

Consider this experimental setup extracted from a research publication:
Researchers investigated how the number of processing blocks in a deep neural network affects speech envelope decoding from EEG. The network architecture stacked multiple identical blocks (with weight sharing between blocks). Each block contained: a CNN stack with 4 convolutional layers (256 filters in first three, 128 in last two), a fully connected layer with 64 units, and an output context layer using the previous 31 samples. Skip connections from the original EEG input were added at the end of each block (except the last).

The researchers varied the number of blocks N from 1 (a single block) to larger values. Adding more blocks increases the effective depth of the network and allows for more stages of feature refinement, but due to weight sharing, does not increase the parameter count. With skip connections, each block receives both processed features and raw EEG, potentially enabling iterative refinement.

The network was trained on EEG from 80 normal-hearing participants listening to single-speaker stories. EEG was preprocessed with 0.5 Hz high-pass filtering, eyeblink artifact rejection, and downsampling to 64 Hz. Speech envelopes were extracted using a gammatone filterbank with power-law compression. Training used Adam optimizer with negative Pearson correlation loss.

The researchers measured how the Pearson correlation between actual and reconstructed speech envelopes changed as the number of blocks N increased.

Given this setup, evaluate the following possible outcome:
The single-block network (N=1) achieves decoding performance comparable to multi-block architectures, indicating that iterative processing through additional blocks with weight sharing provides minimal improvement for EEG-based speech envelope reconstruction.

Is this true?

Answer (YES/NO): NO